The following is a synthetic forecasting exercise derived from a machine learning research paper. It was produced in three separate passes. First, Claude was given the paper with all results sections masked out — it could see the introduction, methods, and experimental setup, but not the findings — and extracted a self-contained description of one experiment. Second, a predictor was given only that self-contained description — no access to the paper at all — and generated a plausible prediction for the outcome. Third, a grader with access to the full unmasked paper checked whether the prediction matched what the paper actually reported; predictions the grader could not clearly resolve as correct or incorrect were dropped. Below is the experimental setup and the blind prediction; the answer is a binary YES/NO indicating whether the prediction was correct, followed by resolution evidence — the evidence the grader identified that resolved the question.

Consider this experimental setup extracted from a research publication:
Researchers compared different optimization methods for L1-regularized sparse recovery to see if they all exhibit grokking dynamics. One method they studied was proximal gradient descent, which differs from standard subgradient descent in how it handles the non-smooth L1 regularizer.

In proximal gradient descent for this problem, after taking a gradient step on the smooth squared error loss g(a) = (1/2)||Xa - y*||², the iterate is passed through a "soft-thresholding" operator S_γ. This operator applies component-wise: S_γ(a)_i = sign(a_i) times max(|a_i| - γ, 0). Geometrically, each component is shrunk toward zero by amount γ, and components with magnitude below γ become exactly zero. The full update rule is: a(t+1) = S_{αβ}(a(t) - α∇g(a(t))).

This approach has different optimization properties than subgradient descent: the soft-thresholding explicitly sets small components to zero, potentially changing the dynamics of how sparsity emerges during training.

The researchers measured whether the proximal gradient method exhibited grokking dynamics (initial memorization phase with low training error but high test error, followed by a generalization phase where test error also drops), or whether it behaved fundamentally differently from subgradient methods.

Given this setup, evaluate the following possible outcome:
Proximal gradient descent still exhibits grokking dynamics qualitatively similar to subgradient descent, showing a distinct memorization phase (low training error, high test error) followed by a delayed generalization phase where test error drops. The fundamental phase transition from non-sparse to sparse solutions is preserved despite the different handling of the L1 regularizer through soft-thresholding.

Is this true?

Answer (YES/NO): YES